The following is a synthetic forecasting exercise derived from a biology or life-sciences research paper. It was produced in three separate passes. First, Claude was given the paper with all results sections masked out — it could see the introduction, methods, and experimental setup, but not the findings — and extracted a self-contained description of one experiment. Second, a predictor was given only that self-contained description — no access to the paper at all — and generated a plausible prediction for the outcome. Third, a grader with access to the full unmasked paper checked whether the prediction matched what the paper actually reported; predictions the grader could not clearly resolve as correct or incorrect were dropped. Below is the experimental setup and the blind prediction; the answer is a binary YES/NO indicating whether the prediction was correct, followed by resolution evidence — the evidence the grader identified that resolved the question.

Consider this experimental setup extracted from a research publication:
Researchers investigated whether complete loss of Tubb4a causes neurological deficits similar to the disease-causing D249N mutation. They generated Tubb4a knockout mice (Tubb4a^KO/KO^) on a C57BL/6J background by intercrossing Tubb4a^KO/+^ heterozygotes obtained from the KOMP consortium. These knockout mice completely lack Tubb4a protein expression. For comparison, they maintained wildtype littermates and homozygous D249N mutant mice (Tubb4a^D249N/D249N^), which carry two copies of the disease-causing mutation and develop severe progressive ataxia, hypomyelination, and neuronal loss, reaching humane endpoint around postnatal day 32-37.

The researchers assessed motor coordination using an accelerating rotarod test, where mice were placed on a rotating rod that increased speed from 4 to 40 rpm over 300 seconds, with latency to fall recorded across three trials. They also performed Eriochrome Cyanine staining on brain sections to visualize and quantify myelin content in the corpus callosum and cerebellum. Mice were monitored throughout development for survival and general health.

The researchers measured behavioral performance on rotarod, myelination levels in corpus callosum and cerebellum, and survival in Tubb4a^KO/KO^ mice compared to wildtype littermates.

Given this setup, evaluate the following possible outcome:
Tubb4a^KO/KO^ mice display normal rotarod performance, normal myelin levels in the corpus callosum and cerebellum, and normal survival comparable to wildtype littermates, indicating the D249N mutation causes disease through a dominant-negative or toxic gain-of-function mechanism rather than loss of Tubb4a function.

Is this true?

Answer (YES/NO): YES